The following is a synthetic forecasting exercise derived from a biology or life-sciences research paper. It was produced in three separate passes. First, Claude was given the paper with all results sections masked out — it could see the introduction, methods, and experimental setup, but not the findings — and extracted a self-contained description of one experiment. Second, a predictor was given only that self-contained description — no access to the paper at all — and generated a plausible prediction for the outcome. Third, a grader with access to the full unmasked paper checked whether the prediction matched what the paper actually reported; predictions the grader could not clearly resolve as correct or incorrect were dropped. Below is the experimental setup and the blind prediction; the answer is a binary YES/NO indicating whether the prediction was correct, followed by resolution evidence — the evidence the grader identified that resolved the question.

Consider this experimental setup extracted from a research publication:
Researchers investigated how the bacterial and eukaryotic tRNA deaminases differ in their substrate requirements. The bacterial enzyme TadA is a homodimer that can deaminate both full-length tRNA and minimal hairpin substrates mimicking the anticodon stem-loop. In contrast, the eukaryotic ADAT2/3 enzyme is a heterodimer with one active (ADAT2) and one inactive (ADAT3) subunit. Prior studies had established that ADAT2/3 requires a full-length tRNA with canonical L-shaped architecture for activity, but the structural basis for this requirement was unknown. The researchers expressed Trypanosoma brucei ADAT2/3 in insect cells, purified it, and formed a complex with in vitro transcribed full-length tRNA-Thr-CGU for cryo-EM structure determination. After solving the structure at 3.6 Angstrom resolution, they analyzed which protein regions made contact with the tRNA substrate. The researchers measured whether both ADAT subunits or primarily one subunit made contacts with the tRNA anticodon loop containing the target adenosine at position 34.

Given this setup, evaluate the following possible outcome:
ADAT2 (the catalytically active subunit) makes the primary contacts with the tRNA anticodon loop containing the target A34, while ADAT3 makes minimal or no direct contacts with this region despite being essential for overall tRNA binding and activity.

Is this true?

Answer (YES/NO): YES